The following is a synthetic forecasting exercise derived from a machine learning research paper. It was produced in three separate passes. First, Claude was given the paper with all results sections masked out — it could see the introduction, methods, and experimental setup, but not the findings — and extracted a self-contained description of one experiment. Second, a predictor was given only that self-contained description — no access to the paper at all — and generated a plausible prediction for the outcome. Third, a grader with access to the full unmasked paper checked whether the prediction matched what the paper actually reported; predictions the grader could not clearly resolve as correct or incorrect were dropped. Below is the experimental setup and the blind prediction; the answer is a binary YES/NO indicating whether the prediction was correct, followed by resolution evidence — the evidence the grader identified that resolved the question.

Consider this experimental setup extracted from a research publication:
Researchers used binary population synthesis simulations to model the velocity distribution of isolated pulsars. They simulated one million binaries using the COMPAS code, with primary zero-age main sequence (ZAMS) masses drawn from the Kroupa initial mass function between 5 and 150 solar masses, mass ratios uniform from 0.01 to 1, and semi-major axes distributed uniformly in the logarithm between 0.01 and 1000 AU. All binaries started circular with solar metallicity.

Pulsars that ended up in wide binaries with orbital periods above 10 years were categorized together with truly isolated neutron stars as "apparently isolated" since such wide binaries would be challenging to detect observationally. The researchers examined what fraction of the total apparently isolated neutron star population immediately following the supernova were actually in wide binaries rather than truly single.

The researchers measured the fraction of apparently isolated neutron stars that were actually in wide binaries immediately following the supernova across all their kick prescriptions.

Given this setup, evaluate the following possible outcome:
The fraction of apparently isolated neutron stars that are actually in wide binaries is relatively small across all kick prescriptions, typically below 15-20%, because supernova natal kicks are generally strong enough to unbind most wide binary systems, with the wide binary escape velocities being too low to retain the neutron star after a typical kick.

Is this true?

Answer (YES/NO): NO